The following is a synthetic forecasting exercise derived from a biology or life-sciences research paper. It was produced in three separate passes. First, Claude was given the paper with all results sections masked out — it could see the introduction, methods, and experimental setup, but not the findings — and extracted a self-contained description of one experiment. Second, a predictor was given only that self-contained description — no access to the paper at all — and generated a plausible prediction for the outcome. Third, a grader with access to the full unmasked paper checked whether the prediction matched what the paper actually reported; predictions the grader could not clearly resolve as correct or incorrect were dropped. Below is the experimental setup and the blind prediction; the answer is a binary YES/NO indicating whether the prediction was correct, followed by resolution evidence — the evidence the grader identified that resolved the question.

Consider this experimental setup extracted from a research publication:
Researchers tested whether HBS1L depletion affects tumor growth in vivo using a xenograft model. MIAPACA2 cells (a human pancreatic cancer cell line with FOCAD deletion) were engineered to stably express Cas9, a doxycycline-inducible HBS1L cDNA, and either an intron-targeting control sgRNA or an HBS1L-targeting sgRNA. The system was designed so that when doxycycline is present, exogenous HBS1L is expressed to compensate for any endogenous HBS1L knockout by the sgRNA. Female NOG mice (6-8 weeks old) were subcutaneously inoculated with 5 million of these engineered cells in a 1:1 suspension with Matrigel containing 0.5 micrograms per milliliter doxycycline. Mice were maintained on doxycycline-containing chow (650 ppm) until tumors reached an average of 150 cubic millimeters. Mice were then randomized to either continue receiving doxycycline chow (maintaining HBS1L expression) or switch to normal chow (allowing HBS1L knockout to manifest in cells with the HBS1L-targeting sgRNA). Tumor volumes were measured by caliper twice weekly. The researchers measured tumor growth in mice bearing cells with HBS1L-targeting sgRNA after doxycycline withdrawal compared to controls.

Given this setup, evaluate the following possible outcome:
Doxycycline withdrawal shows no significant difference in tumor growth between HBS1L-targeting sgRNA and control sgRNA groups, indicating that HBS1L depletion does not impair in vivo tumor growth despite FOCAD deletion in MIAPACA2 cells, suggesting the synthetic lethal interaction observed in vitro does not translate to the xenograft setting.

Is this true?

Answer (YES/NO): NO